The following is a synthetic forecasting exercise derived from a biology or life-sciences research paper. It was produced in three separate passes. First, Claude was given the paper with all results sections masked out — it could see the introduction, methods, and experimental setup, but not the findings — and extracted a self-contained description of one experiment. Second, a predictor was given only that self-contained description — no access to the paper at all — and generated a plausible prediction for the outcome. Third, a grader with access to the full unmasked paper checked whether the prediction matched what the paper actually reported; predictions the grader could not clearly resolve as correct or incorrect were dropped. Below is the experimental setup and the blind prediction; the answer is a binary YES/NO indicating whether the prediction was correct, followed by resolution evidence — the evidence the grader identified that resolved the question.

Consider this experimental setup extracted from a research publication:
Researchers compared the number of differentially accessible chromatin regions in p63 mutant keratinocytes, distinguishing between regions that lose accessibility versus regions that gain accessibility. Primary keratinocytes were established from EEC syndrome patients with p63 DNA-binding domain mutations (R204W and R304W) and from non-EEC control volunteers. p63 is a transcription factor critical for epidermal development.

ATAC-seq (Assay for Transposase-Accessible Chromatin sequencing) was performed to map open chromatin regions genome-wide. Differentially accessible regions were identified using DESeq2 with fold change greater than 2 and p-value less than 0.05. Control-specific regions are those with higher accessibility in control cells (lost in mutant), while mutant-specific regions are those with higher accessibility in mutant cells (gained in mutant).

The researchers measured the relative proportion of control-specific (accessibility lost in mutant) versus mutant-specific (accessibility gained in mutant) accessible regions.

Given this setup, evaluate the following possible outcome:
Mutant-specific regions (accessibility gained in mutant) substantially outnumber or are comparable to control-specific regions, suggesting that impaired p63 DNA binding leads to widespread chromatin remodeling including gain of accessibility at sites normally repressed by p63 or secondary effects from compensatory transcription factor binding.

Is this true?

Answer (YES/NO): YES